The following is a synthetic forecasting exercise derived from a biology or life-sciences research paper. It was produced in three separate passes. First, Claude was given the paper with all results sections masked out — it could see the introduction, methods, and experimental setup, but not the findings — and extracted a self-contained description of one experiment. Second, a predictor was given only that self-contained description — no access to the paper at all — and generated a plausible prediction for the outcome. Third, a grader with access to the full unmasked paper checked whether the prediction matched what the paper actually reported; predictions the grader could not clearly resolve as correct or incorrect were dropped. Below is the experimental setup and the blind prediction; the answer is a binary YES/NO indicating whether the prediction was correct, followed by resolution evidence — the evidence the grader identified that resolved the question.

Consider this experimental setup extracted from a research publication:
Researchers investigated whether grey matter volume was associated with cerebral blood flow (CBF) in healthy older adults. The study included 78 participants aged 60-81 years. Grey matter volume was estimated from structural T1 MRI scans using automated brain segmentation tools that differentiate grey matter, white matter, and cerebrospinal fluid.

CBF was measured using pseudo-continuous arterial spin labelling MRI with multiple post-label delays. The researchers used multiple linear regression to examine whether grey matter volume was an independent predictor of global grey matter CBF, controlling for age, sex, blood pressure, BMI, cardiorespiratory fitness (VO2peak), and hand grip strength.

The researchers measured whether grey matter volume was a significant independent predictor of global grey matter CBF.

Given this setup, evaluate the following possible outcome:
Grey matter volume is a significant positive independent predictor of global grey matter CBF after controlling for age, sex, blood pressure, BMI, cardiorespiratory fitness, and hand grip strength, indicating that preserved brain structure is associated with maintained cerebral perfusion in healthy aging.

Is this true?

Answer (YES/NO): NO